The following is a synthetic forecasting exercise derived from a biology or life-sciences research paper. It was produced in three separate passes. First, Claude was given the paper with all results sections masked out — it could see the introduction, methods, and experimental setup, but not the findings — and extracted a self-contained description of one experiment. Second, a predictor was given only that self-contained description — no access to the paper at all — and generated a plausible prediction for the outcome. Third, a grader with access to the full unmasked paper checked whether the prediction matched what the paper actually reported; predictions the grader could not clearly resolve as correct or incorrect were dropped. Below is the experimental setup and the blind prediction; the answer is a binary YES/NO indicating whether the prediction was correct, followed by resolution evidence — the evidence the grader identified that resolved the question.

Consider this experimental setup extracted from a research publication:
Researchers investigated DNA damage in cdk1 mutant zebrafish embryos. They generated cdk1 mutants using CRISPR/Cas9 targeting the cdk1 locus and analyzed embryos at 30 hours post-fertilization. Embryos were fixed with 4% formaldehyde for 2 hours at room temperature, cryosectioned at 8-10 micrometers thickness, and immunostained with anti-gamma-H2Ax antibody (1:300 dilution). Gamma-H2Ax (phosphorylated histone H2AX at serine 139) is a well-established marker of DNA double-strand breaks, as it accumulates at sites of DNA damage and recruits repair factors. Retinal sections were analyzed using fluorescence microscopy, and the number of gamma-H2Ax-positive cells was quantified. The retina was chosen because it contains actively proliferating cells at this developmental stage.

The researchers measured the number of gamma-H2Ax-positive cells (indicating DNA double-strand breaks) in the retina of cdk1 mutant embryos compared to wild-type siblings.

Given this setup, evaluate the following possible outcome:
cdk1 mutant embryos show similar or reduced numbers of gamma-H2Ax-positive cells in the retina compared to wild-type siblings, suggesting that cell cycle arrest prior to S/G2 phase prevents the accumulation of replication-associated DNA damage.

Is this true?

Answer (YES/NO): NO